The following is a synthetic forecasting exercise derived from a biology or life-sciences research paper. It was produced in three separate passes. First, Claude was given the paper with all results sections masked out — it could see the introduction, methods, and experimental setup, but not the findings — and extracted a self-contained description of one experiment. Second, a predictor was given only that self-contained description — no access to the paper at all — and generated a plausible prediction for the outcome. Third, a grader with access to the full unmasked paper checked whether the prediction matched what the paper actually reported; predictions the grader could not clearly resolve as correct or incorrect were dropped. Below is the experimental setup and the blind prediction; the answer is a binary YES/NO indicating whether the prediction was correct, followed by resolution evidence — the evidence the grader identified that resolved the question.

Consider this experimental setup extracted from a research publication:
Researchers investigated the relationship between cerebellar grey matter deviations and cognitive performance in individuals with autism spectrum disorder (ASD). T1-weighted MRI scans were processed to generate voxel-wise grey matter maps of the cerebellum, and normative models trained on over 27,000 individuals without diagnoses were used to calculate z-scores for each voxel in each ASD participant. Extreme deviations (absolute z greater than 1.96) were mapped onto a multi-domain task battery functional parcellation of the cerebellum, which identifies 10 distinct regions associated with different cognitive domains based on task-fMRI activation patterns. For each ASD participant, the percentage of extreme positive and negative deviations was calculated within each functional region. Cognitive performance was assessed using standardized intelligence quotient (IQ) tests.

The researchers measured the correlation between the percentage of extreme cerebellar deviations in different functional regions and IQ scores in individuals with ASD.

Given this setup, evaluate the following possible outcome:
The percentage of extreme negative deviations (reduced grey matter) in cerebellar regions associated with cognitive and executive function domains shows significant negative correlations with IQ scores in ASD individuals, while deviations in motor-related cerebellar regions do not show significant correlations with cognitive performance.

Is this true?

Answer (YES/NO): NO